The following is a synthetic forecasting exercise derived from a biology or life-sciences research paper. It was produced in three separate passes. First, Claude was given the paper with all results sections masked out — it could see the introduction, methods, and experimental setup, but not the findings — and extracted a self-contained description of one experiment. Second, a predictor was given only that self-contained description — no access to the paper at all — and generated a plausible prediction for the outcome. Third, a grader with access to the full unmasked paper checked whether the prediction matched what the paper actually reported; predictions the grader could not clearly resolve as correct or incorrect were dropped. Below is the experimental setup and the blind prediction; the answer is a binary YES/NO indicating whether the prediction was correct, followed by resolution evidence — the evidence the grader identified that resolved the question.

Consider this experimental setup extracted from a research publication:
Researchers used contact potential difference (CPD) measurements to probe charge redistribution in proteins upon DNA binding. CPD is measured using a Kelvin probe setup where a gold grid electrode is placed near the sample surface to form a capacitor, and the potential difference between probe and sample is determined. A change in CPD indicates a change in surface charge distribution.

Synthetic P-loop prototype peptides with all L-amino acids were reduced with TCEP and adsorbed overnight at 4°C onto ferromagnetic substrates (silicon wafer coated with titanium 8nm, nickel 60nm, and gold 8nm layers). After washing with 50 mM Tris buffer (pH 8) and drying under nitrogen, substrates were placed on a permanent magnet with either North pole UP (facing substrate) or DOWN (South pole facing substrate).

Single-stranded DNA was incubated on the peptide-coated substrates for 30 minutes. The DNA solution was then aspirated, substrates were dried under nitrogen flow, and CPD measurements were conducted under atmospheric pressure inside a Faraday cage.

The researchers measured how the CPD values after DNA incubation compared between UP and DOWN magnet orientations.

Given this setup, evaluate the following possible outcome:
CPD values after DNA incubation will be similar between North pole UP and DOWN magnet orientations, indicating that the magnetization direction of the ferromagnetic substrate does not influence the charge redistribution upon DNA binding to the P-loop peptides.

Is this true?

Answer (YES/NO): NO